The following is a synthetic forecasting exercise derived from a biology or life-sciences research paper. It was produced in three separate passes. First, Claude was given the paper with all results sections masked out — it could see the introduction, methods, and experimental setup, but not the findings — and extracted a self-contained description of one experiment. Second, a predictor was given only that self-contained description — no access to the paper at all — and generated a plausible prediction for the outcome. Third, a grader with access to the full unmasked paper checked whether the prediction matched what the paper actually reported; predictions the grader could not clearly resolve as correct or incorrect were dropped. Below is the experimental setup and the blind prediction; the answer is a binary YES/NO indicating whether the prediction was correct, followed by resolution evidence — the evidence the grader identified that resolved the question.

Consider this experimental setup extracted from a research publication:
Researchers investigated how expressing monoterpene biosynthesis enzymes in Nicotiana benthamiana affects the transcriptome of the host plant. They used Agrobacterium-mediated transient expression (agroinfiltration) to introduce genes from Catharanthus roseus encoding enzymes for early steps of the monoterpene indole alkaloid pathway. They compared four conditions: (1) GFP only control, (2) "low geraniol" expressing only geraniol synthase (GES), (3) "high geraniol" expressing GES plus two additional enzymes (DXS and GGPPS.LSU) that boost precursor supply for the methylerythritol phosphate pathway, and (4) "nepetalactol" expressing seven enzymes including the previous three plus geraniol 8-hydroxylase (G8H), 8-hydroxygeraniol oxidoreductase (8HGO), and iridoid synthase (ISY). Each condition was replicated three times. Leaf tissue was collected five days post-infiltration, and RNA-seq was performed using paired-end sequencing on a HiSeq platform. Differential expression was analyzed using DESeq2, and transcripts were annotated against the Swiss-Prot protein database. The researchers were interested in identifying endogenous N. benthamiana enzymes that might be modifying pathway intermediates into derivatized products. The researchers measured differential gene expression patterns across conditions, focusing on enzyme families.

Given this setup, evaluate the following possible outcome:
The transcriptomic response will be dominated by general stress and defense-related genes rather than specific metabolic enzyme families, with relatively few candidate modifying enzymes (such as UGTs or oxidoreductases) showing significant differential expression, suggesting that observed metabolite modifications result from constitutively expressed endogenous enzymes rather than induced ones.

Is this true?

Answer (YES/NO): NO